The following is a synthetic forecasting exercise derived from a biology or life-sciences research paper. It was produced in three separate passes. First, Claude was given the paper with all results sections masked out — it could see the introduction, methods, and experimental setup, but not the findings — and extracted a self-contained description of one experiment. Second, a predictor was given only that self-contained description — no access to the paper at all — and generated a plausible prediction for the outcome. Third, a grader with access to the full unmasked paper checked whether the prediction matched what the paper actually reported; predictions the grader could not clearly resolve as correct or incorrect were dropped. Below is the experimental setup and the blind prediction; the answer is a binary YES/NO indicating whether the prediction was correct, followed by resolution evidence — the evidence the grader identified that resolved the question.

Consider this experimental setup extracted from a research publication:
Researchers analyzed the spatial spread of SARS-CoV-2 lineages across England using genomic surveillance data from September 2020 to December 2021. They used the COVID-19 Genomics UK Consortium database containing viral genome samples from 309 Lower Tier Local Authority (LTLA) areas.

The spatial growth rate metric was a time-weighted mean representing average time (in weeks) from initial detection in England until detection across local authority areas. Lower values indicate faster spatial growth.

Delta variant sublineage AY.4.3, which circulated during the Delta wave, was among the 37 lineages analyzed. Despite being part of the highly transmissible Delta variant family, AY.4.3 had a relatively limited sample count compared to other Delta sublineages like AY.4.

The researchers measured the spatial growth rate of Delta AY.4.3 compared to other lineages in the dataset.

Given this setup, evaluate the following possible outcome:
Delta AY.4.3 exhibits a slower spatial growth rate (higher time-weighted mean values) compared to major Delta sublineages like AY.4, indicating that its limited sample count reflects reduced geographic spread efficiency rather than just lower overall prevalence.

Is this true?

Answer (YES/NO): YES